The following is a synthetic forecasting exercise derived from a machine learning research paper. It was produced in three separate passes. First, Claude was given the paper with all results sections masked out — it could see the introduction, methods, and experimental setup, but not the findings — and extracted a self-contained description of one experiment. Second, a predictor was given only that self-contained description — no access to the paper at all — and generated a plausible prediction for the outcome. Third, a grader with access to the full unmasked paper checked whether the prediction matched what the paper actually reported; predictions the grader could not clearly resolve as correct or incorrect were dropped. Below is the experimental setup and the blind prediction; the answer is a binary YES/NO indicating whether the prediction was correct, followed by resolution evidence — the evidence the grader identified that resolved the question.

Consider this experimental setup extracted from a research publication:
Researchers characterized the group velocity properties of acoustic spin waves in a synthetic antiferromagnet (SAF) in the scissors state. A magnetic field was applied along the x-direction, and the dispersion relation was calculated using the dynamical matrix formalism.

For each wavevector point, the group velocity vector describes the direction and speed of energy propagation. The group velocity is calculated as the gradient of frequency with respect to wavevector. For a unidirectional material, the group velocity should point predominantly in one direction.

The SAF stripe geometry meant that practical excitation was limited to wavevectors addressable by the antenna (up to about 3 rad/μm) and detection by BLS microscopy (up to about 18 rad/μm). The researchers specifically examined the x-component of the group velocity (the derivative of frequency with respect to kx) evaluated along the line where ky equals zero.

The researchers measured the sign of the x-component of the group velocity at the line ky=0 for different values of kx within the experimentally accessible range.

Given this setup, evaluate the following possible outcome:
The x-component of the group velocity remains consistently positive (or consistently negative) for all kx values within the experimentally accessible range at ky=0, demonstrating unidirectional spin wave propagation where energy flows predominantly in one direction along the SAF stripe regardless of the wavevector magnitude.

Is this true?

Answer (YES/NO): YES